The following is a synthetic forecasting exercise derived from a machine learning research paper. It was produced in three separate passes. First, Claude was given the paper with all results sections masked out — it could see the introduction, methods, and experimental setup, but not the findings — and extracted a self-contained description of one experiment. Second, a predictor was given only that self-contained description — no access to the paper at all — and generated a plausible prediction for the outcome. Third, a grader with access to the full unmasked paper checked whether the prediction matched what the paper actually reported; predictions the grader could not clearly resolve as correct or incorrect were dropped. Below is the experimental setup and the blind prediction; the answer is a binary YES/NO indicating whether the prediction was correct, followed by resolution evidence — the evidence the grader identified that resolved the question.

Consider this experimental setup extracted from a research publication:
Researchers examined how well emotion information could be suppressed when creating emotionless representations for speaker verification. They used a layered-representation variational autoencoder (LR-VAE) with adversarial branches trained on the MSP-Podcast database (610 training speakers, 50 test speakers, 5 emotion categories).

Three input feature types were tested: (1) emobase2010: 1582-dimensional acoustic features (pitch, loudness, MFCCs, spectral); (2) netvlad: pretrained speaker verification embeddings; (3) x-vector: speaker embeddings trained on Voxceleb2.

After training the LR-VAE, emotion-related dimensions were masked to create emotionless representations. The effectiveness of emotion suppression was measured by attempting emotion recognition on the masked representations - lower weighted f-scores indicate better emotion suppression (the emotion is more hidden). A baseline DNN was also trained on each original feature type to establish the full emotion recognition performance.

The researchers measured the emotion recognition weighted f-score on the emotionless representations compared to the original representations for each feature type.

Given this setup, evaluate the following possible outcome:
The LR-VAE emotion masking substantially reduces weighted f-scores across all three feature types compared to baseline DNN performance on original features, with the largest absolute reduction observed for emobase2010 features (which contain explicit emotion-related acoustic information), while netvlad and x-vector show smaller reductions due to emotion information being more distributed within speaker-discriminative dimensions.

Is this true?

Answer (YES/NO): NO